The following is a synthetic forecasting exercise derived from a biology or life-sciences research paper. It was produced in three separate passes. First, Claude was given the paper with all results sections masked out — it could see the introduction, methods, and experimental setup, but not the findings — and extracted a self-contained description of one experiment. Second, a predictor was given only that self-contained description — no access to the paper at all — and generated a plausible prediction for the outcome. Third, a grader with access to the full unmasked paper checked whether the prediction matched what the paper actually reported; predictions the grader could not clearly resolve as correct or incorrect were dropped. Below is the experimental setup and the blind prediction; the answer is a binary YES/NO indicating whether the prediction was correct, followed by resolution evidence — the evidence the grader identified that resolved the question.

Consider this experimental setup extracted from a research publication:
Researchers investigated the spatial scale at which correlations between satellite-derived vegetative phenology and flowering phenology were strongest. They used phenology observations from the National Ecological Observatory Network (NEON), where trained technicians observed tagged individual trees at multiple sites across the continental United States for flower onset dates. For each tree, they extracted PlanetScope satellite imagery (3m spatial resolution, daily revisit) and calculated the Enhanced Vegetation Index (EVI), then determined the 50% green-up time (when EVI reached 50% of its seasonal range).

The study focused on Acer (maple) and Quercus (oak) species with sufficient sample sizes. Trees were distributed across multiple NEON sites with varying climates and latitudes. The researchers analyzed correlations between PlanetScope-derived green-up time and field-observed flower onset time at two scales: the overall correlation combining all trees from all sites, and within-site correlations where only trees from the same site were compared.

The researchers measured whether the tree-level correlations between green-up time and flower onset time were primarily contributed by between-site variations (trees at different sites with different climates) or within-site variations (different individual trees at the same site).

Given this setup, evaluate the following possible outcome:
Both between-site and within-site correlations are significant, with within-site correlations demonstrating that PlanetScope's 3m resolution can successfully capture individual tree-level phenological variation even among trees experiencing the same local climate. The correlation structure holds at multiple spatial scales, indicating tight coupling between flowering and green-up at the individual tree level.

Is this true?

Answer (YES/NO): NO